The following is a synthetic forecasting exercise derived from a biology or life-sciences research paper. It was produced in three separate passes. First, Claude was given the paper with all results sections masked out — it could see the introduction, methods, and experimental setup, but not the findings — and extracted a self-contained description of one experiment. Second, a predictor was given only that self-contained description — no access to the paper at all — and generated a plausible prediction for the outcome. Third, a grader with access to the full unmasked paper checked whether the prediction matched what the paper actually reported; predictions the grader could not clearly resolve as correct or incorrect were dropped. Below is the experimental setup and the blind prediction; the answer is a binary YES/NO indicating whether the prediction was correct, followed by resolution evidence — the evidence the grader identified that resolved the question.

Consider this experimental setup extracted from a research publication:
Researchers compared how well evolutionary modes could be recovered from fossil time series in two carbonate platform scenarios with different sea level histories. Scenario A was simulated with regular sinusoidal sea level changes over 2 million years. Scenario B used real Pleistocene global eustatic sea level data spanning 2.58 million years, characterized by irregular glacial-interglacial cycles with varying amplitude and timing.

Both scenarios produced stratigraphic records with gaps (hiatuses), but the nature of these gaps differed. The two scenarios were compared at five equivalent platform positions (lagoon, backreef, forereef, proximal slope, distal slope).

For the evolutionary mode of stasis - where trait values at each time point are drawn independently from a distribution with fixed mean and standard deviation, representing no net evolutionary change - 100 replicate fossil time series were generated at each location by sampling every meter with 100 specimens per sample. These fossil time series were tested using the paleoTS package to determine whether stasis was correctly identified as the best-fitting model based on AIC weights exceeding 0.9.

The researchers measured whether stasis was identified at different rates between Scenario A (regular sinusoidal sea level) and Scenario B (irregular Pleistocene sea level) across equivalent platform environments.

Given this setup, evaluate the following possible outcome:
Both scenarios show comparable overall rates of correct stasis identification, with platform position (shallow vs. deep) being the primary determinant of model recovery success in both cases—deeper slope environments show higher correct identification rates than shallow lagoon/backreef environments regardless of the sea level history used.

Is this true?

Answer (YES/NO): NO